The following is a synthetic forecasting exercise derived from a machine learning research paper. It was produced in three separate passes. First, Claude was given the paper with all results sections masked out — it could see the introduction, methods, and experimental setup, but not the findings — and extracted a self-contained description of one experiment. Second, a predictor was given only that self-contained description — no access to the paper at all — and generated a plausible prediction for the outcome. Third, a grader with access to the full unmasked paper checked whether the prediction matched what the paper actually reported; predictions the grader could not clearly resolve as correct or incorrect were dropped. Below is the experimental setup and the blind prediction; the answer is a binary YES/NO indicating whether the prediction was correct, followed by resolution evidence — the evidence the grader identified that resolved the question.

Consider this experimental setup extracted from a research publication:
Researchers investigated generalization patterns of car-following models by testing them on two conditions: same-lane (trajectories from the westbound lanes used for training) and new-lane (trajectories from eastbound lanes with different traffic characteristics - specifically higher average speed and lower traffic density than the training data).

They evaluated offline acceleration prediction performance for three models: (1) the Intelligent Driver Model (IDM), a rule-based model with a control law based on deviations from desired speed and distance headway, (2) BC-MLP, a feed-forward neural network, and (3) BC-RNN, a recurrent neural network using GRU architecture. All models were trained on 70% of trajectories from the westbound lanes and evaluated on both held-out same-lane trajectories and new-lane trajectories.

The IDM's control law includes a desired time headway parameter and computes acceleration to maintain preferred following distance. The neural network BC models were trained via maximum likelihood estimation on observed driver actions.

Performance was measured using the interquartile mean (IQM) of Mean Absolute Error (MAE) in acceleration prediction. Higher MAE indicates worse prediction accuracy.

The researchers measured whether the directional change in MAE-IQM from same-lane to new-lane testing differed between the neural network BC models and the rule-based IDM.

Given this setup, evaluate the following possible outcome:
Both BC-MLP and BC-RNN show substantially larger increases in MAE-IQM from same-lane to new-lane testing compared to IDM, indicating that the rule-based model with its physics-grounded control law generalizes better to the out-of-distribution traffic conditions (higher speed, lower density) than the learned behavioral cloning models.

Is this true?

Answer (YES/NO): NO